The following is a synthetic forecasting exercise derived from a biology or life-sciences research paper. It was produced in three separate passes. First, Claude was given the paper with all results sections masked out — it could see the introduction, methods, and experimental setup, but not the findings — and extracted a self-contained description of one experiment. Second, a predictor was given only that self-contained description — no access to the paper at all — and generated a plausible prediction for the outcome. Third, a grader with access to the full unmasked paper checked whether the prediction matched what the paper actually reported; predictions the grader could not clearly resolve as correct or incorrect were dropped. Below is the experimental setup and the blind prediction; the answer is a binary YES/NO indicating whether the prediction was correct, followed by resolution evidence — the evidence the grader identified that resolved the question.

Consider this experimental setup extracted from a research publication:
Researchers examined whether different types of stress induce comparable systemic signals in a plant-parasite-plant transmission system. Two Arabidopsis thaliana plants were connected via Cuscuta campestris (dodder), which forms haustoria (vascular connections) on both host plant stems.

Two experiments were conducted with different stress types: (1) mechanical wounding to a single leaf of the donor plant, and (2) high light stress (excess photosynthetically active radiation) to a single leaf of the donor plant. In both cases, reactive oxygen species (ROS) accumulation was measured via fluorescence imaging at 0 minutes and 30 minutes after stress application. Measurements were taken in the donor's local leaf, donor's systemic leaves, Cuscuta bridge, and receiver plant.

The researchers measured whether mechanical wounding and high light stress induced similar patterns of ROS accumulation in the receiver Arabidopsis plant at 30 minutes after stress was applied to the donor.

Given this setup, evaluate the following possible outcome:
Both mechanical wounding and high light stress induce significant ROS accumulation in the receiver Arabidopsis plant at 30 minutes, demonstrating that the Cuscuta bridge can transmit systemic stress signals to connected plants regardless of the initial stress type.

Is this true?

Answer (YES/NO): YES